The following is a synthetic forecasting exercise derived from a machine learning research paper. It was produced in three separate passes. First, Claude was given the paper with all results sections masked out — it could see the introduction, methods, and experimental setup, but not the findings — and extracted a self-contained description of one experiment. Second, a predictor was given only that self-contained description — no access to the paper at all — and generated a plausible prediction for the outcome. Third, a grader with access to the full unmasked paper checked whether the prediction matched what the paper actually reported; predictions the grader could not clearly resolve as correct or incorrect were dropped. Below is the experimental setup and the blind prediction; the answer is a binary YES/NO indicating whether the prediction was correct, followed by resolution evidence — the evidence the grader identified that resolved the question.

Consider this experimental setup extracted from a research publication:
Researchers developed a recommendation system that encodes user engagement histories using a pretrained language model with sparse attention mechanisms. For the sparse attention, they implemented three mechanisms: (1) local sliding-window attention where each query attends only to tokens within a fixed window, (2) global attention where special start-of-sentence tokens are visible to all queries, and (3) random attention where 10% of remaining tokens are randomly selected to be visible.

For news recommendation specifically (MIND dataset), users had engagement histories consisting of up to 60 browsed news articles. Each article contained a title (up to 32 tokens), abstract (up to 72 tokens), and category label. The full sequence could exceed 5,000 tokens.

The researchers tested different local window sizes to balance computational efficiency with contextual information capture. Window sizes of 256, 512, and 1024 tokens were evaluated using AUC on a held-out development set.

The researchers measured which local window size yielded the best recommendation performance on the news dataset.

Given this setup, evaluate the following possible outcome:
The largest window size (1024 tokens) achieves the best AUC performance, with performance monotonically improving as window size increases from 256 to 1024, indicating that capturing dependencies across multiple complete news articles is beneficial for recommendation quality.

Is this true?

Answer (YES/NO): NO